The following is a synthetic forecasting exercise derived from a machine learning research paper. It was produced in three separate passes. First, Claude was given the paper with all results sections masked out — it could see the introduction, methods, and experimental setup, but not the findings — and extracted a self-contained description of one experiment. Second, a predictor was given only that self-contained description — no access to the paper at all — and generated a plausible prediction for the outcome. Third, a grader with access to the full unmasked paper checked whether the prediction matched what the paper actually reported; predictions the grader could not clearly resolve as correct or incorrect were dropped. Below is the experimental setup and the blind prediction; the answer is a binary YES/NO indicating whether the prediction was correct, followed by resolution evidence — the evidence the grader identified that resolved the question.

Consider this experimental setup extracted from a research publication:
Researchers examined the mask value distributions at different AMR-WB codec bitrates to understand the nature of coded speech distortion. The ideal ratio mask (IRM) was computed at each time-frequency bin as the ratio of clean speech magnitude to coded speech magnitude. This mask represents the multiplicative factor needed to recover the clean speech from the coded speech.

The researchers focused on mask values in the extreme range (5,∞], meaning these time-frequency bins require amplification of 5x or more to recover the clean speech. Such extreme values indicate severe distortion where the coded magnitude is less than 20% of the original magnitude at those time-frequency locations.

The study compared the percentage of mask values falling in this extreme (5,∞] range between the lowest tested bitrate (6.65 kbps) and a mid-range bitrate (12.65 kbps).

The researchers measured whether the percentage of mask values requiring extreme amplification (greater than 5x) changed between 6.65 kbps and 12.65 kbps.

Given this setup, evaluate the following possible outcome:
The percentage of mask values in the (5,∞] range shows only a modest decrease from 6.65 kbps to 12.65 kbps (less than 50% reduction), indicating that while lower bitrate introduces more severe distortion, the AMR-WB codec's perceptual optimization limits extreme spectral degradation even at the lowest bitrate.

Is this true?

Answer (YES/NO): YES